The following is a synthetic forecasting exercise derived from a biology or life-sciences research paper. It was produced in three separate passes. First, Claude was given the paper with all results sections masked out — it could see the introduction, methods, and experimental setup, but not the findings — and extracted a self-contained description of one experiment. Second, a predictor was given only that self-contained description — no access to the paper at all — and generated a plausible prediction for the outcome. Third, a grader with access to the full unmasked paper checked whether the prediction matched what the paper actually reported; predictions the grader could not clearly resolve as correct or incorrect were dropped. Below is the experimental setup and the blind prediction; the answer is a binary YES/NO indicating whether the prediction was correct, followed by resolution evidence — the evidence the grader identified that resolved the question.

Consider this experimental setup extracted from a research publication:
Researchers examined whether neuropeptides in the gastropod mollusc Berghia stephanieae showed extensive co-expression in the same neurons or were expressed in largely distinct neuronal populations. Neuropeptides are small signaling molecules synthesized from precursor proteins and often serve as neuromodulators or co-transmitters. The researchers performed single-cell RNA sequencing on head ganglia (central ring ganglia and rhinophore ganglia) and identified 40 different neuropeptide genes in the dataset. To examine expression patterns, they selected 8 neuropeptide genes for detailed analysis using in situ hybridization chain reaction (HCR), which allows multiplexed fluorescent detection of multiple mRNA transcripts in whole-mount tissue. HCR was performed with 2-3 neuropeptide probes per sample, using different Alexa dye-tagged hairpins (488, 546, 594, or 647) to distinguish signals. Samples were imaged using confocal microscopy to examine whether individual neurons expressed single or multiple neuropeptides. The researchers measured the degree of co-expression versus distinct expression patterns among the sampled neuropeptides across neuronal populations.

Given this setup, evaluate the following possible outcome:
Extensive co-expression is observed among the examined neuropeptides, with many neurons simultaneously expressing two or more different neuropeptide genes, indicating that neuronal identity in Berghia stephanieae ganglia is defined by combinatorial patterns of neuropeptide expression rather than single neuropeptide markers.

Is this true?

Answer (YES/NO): NO